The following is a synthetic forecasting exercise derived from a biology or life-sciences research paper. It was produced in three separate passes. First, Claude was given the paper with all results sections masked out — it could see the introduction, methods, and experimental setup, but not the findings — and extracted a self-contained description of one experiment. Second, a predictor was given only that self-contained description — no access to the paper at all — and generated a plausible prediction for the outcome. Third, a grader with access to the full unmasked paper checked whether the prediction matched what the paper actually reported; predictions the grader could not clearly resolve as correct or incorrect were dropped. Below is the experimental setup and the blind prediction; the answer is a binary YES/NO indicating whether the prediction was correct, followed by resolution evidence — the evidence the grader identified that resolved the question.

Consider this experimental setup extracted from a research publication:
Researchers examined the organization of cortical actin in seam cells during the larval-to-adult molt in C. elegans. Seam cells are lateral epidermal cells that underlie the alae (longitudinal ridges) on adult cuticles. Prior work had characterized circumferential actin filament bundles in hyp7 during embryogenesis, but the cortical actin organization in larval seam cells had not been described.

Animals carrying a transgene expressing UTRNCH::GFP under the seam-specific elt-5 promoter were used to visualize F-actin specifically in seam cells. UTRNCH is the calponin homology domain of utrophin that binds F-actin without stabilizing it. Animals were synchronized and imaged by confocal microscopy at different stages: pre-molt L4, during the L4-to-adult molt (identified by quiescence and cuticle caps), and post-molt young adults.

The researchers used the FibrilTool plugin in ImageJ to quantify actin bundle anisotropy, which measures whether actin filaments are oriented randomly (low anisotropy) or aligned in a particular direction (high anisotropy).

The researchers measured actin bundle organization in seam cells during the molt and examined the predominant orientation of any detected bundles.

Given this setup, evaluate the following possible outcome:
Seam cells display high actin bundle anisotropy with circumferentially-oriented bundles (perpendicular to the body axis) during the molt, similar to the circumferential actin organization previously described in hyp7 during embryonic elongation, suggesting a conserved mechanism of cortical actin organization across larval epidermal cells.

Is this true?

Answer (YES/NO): NO